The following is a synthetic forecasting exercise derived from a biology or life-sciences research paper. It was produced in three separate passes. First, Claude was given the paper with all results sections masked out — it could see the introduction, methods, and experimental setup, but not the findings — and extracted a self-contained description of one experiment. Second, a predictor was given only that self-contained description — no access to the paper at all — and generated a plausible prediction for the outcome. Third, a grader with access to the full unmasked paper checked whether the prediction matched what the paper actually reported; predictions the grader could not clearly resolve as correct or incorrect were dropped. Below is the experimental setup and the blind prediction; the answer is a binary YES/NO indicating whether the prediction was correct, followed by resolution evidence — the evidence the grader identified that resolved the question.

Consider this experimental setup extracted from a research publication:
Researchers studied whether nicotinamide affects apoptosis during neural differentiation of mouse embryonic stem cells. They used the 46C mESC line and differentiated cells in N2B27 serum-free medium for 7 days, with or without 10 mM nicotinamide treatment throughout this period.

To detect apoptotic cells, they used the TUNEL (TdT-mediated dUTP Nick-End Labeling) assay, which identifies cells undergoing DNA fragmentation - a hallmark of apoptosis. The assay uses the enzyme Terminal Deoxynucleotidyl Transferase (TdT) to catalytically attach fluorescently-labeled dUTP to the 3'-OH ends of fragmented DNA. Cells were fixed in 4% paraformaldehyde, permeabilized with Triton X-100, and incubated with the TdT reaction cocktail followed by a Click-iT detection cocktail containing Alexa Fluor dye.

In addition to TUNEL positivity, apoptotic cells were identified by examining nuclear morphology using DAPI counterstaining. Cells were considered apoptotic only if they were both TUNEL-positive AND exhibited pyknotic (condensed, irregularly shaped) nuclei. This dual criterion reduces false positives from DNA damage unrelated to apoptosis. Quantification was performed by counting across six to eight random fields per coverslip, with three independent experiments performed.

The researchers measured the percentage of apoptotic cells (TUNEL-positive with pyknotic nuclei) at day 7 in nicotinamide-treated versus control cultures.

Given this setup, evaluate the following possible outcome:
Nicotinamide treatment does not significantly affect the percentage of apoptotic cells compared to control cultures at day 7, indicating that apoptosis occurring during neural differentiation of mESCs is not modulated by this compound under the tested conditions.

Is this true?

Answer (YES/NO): YES